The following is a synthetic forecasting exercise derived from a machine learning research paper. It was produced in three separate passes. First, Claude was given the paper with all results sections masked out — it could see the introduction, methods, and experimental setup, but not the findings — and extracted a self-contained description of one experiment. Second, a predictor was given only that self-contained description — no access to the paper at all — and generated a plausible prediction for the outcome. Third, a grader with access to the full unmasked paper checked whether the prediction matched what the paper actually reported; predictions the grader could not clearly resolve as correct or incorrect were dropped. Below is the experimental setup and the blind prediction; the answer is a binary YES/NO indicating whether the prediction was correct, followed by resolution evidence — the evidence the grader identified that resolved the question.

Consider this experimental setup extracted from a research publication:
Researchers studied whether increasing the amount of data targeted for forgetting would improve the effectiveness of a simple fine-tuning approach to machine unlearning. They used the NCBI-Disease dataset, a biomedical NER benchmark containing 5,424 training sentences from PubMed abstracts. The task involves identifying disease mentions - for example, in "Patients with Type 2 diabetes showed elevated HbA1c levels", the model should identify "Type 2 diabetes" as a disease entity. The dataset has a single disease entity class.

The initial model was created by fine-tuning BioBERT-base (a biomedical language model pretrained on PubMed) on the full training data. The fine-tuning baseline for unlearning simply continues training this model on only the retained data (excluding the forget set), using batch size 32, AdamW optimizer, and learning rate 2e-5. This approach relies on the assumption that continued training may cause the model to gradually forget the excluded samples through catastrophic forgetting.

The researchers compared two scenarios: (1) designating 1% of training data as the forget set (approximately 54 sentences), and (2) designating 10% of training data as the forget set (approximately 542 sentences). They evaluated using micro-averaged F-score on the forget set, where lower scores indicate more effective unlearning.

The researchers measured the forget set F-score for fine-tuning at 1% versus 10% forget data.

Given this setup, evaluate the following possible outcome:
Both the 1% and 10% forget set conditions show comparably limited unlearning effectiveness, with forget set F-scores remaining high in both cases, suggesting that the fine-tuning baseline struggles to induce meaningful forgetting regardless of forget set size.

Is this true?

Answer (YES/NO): YES